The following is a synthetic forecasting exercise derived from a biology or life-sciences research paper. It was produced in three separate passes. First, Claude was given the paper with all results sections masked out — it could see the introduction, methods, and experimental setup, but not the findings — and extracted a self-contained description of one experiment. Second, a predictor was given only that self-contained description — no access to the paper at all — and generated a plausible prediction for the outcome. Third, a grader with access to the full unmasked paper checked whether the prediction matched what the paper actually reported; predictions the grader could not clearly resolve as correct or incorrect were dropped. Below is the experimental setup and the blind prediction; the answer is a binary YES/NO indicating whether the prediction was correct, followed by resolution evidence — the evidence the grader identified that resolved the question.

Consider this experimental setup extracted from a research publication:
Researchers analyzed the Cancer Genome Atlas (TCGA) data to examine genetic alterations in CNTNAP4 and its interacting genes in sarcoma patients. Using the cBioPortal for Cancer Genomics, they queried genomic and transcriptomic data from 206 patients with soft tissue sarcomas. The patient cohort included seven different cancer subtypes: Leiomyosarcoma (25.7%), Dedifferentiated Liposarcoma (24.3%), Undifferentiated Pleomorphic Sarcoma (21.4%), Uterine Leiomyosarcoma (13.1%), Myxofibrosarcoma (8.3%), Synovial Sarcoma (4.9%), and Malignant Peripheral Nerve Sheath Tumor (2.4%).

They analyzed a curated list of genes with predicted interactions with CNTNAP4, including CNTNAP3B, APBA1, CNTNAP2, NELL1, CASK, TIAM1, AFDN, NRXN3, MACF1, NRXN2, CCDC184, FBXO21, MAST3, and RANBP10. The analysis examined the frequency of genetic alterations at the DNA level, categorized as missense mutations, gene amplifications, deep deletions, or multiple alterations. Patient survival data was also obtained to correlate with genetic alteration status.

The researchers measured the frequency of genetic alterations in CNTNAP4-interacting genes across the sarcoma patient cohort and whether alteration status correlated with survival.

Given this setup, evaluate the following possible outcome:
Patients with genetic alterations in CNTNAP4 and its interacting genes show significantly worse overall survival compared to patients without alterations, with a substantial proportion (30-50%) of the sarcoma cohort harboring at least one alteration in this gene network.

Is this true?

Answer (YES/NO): YES